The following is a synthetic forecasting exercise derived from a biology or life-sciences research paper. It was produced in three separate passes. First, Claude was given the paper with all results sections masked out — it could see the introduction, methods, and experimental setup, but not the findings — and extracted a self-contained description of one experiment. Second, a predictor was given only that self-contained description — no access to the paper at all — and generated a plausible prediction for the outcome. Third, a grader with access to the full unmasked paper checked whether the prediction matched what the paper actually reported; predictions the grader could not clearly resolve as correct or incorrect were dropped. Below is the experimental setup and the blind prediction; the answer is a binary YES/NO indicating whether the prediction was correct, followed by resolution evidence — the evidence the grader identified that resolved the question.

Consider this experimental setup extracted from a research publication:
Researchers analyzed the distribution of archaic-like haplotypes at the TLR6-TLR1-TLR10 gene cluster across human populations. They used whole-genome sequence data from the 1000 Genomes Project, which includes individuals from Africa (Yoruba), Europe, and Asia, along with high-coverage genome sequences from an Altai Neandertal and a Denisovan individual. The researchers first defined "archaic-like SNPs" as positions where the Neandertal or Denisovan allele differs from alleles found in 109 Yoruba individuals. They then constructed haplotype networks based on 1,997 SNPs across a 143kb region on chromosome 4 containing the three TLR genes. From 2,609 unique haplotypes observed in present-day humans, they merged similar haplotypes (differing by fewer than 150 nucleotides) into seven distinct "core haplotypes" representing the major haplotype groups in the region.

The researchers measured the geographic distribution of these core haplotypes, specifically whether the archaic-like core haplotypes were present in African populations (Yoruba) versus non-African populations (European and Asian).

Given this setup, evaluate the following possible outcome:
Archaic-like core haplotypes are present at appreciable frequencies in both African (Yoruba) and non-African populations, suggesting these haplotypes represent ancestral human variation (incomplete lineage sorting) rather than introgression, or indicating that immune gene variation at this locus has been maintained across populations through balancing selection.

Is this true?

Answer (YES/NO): NO